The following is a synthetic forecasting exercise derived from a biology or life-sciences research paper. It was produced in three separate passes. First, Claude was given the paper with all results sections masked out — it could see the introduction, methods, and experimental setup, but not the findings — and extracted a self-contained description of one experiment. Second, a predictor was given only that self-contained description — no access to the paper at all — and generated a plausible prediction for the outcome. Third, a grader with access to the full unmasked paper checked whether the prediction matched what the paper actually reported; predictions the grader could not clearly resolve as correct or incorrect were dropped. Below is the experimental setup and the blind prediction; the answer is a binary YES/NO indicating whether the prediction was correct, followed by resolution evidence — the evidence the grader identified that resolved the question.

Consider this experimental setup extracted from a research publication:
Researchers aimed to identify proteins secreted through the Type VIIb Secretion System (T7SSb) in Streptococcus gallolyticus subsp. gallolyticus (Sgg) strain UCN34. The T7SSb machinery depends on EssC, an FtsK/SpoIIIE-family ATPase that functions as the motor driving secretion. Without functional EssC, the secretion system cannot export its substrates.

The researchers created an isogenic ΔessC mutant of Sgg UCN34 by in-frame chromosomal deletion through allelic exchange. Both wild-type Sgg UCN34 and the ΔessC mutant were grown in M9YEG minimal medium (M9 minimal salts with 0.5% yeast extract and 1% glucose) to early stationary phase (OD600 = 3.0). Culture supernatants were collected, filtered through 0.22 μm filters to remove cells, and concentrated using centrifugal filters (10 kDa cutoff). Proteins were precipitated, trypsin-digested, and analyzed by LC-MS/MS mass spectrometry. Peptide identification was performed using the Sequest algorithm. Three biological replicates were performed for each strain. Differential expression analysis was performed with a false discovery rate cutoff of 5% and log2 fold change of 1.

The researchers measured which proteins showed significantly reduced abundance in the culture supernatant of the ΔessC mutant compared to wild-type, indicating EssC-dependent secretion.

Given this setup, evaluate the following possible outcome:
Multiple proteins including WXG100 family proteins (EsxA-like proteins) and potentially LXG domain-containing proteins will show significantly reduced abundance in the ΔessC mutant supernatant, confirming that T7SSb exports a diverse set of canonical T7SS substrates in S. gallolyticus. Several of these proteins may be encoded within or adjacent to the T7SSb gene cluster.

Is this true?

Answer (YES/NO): YES